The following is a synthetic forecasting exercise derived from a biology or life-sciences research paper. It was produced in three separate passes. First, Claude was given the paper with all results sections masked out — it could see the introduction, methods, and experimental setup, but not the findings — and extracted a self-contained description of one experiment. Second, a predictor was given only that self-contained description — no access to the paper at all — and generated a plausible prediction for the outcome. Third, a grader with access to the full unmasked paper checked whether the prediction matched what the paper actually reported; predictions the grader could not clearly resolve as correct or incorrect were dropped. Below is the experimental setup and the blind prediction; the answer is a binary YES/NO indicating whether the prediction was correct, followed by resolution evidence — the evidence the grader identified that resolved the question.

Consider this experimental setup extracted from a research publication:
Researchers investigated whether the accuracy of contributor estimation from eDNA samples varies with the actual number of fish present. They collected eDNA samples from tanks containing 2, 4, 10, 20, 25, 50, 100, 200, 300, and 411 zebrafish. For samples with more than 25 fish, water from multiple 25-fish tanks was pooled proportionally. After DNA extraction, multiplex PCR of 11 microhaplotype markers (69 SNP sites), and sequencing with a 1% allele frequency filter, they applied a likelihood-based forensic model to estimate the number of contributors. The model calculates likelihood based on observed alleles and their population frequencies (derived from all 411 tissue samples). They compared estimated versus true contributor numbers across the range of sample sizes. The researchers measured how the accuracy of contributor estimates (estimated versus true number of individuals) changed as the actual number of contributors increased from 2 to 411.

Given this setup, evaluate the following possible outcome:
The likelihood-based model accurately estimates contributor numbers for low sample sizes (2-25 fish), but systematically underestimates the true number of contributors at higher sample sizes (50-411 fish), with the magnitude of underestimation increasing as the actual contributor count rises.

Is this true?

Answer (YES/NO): YES